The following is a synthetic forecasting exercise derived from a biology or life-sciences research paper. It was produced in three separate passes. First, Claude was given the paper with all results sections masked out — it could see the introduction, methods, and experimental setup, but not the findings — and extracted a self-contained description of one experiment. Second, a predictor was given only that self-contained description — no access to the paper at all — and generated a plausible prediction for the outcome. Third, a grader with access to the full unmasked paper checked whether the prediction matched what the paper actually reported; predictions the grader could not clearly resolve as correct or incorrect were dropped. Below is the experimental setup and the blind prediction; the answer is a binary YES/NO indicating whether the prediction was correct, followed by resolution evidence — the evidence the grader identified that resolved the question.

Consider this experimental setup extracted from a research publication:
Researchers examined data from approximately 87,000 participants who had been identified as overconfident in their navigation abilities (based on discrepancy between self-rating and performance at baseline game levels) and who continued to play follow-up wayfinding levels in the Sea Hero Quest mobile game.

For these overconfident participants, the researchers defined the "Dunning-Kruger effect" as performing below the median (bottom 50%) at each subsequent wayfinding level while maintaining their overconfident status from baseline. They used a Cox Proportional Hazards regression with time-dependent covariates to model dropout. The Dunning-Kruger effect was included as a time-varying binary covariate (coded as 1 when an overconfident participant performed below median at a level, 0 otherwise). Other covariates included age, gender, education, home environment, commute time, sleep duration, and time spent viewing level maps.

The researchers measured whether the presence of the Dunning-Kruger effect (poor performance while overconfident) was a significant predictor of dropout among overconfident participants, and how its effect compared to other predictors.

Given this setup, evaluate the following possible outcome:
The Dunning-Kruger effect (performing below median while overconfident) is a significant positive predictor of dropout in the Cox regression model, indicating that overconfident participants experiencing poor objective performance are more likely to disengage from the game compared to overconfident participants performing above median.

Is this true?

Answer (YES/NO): YES